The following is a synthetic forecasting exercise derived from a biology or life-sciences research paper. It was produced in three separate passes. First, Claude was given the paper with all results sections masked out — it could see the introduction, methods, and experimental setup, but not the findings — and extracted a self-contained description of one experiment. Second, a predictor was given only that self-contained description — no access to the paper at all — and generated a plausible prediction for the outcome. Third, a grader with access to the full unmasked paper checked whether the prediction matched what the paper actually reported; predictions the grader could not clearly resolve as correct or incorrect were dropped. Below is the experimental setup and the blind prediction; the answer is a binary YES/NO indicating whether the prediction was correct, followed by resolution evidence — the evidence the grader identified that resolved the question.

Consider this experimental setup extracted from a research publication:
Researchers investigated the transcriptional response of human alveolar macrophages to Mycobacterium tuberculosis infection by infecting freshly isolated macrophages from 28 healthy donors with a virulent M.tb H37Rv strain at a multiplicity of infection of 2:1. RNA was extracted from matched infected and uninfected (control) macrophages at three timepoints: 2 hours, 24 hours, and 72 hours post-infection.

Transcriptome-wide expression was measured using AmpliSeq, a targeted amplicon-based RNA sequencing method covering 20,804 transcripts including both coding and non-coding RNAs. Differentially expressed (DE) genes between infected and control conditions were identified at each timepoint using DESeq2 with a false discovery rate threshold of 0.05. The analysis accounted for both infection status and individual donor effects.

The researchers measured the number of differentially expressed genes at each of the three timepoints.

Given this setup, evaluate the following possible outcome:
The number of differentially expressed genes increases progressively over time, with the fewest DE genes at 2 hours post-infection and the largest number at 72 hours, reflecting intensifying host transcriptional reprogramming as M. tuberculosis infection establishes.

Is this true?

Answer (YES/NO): YES